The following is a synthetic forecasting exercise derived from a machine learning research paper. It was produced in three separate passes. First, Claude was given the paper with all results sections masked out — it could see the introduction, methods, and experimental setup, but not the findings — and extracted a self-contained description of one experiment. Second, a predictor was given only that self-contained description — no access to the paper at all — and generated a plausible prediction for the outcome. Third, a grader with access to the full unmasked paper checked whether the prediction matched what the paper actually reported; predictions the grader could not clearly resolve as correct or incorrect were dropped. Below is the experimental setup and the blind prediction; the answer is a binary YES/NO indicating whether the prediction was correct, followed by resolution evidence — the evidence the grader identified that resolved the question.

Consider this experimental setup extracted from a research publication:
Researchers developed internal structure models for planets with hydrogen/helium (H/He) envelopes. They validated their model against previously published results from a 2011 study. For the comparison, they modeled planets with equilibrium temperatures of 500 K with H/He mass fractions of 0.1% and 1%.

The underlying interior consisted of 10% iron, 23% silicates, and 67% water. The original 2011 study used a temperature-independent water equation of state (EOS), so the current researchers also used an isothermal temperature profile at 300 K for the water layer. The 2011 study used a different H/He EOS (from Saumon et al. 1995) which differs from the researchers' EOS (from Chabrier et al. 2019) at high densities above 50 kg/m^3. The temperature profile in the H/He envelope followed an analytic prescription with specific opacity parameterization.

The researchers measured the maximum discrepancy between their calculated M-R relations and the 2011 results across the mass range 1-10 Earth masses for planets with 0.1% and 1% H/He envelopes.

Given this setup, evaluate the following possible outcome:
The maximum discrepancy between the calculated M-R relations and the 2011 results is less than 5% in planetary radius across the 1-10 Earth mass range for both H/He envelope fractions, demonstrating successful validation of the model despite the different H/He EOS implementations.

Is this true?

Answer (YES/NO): YES